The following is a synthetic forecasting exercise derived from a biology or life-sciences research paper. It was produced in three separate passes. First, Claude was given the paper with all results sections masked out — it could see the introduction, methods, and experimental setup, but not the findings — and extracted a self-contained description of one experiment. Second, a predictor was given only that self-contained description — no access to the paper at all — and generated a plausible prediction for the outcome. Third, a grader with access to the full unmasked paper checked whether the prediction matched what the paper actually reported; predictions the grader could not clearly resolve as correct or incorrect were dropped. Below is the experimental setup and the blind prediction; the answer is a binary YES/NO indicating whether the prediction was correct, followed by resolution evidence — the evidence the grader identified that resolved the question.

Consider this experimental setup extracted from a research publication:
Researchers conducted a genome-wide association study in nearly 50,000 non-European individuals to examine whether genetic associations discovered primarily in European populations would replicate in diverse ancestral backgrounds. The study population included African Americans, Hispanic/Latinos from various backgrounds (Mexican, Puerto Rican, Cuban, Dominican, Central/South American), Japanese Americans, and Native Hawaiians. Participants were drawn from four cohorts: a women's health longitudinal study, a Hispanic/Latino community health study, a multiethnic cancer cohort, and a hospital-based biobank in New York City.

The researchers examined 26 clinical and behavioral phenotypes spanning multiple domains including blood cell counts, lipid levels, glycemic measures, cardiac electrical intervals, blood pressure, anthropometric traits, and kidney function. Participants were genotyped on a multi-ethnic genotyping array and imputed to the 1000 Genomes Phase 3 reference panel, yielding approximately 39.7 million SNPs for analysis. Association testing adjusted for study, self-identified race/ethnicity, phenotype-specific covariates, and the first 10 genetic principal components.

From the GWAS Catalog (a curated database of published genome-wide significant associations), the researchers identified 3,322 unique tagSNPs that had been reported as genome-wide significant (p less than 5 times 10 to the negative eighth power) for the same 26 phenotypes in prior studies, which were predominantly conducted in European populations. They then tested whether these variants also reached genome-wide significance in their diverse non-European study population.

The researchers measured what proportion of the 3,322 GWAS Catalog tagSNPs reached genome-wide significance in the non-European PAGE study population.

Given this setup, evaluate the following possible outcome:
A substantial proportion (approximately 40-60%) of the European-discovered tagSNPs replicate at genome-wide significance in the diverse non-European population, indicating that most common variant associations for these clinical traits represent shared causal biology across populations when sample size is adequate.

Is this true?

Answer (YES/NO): NO